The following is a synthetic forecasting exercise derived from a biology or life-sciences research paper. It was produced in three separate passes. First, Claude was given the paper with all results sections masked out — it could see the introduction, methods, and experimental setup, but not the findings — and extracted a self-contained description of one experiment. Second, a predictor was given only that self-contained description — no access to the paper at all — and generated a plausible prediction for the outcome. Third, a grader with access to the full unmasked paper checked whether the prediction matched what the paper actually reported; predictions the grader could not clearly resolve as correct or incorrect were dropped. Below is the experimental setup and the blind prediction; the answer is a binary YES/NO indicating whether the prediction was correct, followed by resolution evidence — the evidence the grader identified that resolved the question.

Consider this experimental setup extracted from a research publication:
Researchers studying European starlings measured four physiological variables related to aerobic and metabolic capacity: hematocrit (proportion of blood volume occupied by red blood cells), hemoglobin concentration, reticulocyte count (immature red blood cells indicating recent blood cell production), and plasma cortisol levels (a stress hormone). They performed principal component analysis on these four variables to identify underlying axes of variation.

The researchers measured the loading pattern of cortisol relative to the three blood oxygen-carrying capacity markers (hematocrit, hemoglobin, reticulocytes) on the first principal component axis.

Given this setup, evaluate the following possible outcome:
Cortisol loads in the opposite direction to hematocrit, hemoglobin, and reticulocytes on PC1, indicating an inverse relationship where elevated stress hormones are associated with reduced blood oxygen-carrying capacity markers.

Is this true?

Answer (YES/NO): YES